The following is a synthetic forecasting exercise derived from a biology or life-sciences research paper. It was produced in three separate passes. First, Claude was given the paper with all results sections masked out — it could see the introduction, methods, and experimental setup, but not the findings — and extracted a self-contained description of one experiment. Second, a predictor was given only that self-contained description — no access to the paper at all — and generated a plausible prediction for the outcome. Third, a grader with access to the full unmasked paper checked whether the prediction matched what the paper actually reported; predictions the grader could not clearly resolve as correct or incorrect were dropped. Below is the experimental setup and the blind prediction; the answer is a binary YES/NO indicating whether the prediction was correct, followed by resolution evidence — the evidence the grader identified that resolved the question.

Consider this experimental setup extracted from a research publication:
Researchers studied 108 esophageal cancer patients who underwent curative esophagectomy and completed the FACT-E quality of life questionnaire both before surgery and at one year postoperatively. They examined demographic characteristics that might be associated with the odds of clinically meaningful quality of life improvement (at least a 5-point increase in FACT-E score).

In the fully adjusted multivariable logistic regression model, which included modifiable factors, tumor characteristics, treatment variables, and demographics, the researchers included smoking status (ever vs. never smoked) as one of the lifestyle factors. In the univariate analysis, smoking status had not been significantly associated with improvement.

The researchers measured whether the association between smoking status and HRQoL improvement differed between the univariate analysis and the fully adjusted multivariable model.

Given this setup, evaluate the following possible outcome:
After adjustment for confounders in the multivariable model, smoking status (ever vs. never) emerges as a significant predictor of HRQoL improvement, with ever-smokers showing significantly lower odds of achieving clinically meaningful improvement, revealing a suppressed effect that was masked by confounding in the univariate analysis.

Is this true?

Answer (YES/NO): NO